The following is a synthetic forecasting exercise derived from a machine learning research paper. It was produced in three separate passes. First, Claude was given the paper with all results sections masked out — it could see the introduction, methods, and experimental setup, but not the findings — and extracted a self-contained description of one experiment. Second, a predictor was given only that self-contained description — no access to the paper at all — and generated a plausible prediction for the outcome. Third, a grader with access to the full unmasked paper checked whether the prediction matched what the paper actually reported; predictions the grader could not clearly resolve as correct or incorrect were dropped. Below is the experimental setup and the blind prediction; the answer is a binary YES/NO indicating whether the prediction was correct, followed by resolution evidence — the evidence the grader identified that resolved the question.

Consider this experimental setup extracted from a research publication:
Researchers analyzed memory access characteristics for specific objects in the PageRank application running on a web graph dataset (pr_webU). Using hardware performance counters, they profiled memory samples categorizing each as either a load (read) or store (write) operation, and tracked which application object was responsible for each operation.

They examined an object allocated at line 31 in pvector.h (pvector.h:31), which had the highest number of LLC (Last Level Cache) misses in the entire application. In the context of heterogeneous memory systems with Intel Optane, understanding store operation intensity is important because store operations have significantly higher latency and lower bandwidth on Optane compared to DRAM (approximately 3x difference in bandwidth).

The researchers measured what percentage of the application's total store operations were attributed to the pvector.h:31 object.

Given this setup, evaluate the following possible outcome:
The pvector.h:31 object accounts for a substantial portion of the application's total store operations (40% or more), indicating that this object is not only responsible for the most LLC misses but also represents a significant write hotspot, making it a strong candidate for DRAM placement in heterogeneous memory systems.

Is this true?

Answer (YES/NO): NO